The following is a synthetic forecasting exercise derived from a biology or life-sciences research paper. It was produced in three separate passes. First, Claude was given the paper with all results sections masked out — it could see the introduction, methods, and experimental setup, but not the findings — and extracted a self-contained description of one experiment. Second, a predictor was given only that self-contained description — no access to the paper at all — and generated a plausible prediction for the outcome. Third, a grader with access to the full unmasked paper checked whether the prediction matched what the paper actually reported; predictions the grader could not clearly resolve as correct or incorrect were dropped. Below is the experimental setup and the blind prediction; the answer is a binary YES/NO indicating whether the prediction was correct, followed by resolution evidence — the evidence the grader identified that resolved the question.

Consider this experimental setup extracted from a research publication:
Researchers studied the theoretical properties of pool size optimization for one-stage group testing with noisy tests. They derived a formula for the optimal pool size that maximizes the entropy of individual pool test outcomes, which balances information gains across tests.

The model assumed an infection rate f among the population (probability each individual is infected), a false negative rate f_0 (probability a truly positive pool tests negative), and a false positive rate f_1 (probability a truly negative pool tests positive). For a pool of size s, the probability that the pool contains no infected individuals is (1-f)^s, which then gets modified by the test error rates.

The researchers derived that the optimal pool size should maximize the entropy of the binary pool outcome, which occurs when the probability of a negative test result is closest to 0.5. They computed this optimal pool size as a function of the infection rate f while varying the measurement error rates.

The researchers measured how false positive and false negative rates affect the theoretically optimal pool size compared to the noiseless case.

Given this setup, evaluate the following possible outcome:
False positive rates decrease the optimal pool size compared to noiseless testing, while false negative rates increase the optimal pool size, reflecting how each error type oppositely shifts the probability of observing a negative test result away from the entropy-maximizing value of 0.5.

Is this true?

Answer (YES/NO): YES